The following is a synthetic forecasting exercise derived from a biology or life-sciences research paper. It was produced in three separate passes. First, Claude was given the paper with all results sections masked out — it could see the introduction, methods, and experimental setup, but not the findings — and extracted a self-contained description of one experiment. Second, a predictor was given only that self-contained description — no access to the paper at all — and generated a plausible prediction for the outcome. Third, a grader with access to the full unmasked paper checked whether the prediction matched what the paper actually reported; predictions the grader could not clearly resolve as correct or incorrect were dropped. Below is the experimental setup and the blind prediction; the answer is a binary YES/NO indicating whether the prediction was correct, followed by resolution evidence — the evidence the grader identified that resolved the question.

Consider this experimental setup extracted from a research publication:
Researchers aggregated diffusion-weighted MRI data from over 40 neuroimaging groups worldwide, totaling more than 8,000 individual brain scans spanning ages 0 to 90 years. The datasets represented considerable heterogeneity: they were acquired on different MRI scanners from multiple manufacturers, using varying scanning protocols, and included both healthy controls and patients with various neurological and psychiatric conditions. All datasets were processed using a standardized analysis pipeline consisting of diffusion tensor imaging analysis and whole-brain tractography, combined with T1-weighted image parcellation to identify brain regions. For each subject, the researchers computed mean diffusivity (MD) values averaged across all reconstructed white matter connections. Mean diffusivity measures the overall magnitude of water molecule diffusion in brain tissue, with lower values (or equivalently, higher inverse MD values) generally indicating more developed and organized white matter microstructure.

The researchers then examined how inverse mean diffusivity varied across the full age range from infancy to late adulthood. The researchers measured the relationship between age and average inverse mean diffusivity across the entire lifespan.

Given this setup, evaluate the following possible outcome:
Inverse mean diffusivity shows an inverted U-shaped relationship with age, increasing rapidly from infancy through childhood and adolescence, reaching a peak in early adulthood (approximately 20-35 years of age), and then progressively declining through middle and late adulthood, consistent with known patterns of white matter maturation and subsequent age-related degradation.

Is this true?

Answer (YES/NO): YES